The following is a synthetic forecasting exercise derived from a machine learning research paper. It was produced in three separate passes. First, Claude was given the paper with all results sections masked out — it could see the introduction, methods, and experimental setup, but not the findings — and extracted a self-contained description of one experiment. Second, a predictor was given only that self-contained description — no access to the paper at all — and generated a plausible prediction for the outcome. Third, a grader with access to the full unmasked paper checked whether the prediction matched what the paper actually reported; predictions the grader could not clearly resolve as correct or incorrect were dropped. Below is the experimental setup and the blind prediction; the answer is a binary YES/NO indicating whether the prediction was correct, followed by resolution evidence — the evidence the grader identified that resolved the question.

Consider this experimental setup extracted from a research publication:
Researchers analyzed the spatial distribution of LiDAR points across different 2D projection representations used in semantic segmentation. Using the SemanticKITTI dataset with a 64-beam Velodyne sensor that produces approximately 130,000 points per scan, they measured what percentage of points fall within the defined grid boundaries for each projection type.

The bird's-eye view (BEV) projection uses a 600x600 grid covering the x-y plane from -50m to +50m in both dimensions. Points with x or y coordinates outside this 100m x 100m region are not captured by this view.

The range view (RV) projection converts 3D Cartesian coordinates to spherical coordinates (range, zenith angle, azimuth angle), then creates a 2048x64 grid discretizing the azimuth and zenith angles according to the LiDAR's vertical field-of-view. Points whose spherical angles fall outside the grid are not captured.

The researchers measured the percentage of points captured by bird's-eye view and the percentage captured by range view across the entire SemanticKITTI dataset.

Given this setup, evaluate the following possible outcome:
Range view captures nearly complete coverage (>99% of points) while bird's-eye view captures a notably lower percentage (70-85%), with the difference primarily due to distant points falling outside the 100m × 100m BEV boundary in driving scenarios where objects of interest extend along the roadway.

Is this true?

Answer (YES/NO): NO